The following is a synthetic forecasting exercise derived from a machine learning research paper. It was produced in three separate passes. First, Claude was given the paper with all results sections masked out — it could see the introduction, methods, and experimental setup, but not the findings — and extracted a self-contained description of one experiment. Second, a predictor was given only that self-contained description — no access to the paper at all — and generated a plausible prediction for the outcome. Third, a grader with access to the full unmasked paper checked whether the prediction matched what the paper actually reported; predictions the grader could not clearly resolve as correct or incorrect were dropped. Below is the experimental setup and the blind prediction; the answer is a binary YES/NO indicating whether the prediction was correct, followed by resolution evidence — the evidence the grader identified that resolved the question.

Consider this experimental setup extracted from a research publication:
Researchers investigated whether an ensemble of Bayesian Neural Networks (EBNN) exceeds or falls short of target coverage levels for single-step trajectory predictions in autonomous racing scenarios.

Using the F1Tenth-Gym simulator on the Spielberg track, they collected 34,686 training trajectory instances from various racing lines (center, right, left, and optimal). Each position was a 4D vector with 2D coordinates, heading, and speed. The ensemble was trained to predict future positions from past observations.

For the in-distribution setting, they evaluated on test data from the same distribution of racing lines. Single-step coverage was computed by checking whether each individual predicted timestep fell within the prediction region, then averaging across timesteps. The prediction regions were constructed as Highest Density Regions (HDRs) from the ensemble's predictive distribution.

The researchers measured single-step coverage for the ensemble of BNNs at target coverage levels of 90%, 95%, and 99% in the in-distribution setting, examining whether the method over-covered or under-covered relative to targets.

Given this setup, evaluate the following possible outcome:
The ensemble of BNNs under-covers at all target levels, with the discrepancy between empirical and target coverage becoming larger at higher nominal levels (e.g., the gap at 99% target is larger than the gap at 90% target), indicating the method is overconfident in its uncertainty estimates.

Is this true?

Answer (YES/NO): NO